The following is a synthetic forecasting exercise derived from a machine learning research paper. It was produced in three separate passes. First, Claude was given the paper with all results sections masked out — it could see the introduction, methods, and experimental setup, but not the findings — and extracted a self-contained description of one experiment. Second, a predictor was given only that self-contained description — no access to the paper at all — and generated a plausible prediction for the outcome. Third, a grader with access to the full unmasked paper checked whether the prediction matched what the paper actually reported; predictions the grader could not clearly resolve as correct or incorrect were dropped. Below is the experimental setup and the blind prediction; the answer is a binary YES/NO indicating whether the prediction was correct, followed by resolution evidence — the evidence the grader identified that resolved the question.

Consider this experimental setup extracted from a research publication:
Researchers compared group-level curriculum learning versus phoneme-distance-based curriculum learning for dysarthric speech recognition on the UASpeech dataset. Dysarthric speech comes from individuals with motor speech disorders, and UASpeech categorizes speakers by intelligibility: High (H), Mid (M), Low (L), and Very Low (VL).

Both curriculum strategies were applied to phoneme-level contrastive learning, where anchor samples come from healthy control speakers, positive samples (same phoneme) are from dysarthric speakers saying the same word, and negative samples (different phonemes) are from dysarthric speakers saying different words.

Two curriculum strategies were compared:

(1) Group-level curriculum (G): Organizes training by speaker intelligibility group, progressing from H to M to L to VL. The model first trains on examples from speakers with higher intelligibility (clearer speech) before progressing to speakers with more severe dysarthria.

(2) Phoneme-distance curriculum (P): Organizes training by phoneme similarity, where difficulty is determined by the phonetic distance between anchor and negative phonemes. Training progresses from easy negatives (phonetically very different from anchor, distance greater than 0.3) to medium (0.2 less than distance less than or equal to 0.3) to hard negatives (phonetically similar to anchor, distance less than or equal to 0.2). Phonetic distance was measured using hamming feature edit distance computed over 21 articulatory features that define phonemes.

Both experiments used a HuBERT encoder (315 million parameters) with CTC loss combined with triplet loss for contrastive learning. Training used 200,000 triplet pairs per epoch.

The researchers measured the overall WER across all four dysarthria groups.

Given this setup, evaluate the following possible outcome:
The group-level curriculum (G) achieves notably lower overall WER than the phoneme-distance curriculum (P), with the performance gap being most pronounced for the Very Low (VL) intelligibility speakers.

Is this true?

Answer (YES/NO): NO